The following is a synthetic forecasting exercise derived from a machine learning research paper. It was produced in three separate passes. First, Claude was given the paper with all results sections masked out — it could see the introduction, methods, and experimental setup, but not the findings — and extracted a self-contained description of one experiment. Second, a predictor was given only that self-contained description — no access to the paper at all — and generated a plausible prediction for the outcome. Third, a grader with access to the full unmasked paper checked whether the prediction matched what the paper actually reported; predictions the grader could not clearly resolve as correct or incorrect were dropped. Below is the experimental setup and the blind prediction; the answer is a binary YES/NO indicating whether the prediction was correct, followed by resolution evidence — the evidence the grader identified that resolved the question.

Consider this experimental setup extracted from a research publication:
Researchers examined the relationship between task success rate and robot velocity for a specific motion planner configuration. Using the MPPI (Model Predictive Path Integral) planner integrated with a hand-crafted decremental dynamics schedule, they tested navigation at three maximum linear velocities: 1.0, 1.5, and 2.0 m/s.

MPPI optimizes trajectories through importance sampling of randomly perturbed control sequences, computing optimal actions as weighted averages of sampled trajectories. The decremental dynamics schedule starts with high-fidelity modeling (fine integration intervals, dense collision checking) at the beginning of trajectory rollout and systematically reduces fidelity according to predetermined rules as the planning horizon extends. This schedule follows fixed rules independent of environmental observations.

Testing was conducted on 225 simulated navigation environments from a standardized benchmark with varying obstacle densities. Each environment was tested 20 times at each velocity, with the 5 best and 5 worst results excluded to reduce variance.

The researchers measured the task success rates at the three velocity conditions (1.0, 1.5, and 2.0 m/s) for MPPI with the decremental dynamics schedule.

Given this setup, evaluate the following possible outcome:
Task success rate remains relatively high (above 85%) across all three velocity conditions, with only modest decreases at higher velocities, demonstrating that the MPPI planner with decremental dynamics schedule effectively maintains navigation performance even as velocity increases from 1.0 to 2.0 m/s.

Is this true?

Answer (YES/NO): NO